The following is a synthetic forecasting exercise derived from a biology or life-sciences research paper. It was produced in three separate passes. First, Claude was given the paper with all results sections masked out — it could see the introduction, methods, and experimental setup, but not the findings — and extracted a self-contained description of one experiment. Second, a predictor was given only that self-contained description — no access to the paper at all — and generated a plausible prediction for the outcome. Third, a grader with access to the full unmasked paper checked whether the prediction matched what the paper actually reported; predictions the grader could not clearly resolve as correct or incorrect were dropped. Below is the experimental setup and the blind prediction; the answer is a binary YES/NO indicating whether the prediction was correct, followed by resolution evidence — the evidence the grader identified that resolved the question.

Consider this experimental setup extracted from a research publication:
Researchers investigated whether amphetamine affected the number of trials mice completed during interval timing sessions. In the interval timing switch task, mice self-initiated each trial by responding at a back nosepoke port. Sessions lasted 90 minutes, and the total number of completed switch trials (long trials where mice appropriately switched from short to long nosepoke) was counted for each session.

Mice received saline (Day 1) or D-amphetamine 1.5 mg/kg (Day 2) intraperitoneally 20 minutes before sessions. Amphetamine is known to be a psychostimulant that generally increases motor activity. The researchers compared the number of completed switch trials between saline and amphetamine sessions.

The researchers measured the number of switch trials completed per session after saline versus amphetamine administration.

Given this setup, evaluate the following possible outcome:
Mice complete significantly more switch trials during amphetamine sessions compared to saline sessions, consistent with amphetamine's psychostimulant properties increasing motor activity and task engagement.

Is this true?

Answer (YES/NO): NO